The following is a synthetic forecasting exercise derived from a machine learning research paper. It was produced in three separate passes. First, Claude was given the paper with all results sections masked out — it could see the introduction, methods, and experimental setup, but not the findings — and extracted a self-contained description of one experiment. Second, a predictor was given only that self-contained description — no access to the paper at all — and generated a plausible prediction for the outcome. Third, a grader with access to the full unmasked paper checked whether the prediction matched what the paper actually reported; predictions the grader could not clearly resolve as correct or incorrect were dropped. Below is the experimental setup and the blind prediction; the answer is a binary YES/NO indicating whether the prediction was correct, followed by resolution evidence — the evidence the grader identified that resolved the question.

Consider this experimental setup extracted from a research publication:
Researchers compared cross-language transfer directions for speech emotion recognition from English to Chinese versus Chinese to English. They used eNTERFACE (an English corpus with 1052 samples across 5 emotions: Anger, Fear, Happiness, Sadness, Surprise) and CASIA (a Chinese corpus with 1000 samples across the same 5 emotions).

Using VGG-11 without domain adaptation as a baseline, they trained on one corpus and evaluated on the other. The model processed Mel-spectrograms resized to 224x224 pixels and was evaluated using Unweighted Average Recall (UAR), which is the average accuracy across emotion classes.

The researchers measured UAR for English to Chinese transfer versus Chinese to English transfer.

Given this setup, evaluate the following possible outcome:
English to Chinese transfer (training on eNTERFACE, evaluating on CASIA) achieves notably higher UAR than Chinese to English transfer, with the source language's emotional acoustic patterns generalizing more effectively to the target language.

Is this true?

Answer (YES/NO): NO